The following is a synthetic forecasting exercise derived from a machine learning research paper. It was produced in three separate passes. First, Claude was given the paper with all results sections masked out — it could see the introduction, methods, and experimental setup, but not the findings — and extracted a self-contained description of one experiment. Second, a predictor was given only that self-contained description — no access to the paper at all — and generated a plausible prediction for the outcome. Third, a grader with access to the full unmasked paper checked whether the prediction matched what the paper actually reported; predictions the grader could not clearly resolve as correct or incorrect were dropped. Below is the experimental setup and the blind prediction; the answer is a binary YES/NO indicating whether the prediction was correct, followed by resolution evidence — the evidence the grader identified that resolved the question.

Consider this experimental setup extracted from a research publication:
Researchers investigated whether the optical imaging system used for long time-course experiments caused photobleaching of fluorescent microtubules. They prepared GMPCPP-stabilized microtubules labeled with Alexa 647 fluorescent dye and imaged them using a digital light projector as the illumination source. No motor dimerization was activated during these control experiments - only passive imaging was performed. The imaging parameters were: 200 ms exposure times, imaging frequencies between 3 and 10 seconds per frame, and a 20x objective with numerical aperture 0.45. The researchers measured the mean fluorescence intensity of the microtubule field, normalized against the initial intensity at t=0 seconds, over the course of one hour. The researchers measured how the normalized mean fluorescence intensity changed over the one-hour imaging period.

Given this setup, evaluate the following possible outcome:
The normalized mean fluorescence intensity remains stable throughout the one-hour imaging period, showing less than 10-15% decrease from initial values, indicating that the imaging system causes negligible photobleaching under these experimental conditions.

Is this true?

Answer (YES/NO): YES